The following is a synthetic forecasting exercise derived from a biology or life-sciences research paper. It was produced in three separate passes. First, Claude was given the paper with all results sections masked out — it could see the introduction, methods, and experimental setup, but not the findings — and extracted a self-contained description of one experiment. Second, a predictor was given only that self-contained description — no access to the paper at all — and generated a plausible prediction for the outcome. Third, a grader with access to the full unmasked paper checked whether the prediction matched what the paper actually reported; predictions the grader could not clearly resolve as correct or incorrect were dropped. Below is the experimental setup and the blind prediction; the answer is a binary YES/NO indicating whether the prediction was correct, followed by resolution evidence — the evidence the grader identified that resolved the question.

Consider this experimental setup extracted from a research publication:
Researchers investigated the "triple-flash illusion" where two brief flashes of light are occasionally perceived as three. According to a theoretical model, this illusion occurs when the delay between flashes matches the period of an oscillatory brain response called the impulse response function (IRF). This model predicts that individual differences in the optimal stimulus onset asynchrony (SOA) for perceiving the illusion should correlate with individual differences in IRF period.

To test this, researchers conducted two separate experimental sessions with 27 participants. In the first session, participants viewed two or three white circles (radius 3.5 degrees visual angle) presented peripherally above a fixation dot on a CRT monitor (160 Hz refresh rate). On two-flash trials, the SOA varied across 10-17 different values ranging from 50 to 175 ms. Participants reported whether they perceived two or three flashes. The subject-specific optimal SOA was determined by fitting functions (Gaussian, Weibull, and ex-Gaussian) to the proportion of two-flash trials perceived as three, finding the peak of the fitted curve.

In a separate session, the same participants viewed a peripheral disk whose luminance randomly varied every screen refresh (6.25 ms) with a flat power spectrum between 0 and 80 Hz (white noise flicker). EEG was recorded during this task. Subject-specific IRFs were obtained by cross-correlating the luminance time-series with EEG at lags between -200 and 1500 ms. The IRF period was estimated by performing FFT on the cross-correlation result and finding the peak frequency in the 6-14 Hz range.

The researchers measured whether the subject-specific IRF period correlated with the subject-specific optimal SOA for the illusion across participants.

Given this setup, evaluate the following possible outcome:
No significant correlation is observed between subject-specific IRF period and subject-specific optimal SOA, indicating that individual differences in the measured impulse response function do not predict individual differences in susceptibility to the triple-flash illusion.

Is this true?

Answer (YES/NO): NO